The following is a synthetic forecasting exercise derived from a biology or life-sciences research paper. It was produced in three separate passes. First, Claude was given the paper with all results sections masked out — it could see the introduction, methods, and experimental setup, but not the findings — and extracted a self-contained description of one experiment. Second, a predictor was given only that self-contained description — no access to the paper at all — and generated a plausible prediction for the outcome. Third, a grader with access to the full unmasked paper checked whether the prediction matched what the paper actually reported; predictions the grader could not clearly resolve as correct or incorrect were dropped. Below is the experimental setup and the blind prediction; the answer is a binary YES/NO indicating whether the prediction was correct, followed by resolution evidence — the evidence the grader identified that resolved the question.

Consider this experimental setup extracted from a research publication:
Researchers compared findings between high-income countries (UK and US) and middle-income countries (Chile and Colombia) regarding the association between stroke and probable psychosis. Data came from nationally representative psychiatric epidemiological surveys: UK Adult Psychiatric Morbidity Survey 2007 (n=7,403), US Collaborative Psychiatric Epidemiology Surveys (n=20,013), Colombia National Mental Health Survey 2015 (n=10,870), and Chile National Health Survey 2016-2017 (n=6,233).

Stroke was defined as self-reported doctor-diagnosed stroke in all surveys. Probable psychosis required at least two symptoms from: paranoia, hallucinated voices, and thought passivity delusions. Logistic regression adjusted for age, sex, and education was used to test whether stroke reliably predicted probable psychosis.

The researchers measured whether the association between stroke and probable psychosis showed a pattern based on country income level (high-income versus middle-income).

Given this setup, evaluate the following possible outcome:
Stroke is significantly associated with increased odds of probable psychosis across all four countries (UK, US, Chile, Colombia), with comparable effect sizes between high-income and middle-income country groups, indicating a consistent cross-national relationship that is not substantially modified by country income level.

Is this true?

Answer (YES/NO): NO